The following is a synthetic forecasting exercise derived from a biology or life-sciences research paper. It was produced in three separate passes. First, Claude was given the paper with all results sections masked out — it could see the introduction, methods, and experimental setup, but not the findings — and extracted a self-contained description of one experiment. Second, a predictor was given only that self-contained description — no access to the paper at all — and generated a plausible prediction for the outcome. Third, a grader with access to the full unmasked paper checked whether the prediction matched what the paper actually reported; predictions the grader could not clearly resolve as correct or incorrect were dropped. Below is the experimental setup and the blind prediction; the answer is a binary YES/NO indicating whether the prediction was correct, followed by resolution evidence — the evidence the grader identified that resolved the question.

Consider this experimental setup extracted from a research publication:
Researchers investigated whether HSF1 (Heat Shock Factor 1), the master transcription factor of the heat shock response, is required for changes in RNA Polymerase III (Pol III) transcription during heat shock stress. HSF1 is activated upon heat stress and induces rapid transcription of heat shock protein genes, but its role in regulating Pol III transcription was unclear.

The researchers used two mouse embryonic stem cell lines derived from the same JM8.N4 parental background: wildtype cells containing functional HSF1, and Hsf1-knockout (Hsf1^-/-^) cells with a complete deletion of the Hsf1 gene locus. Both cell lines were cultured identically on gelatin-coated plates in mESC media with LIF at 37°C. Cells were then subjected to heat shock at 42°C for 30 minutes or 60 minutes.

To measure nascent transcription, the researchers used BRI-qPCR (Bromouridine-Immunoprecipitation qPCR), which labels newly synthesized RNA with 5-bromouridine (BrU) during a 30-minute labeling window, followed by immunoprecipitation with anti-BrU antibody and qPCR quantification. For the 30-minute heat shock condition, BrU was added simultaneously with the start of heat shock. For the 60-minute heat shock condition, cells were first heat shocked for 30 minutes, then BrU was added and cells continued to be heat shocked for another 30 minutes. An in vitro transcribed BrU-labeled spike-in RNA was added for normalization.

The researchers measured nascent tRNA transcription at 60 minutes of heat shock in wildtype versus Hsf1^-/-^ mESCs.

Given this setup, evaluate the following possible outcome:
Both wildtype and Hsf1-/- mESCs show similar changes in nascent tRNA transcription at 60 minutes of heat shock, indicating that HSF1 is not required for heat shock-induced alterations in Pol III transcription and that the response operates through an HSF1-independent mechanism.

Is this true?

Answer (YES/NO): NO